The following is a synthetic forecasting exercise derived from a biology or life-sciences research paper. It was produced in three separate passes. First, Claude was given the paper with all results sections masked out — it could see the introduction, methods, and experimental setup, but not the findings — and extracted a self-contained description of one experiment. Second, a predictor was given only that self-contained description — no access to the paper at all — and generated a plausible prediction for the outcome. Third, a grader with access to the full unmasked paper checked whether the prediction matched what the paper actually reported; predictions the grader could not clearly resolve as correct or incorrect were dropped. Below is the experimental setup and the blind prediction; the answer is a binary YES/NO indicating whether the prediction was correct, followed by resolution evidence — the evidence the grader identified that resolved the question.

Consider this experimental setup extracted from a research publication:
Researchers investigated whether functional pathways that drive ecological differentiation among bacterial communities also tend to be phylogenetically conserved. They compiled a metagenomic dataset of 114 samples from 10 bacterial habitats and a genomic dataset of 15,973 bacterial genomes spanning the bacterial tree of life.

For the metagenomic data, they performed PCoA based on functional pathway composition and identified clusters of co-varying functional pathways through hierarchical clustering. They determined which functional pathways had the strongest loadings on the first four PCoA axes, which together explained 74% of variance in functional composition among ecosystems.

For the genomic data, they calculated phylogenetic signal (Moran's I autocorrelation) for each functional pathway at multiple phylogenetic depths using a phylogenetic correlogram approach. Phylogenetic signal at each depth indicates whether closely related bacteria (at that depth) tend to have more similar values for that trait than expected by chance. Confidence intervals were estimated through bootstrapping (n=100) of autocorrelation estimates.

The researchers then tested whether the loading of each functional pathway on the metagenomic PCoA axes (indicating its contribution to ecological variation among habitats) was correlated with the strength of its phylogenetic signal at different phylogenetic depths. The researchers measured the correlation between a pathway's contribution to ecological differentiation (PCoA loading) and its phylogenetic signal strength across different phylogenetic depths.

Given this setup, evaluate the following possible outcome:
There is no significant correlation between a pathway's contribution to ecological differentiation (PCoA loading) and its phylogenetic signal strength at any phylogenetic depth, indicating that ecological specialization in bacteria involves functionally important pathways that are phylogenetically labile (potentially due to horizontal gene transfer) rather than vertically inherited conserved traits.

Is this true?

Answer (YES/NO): NO